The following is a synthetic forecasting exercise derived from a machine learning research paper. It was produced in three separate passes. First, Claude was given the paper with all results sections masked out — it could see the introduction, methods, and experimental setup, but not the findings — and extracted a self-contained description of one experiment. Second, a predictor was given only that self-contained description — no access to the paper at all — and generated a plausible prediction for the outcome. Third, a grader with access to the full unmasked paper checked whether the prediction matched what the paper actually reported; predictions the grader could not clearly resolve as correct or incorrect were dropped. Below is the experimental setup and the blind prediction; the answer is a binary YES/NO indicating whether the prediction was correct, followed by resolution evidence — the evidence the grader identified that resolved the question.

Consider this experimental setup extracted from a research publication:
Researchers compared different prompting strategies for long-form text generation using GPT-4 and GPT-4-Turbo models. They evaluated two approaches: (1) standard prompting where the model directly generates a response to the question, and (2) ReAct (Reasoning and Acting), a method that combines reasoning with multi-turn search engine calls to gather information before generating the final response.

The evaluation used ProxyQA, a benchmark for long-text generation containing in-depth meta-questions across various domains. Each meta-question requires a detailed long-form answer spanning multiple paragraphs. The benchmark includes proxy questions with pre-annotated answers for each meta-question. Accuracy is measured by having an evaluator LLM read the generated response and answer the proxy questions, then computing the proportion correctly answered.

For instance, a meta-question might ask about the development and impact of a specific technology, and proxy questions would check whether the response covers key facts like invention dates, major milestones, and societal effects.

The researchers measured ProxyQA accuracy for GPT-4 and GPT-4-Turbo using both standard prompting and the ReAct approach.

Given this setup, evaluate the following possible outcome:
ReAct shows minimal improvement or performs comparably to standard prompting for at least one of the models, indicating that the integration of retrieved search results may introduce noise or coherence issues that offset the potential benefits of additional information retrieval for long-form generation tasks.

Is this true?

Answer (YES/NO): NO